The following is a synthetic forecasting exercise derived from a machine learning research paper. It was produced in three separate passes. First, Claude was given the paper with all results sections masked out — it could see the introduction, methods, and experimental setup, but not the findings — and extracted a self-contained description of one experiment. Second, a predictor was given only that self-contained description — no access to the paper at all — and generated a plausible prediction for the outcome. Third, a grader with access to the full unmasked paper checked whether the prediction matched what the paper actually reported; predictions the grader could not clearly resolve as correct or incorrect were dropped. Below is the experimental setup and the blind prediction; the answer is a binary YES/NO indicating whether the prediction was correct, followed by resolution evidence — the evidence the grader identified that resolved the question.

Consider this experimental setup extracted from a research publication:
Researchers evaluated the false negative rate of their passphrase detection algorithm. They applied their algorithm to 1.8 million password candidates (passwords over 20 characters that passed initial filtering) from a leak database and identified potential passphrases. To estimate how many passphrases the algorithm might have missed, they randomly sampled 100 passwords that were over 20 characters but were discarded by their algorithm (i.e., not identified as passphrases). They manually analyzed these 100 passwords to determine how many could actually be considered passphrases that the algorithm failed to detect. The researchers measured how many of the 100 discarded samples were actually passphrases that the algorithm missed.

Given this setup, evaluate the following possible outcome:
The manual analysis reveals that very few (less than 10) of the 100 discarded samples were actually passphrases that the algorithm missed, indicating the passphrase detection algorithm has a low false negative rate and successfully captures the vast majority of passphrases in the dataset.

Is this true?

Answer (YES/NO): NO